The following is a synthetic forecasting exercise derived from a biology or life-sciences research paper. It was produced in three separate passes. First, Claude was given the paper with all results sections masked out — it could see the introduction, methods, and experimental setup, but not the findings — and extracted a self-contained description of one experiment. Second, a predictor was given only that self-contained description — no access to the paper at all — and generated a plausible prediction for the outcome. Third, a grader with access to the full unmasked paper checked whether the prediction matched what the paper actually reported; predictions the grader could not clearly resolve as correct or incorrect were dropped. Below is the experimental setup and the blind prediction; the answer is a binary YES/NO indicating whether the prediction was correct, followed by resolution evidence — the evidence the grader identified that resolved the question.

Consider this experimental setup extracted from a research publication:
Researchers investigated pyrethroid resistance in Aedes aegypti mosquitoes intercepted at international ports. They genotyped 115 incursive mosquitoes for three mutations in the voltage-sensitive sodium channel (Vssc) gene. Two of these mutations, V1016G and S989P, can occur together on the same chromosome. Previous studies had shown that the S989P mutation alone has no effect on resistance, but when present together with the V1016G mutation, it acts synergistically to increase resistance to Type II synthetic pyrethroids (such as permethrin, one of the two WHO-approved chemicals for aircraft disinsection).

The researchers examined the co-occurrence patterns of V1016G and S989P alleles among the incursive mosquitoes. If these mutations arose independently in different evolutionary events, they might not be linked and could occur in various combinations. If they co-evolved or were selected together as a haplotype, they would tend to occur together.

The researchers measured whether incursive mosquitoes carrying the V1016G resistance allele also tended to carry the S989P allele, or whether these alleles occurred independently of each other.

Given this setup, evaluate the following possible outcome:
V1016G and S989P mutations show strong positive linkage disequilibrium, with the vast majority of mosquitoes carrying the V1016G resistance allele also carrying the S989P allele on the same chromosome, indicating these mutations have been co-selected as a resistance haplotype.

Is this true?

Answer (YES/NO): YES